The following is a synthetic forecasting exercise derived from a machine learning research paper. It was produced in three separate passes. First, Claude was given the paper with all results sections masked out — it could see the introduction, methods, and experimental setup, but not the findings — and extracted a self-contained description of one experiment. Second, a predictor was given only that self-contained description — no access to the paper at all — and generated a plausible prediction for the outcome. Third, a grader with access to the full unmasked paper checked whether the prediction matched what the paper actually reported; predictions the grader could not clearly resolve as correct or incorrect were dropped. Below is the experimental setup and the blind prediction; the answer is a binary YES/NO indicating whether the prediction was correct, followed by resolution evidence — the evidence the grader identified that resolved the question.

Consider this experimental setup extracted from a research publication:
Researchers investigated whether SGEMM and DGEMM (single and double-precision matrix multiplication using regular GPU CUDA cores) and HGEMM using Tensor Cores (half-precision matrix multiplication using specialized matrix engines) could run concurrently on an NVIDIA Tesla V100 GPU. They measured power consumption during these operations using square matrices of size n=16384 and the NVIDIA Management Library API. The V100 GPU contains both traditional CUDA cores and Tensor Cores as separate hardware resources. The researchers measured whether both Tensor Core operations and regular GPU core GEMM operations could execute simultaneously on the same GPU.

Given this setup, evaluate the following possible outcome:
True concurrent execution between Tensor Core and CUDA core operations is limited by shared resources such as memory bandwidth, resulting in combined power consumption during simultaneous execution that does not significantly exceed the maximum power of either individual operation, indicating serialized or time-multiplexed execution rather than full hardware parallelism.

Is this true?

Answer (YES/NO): NO